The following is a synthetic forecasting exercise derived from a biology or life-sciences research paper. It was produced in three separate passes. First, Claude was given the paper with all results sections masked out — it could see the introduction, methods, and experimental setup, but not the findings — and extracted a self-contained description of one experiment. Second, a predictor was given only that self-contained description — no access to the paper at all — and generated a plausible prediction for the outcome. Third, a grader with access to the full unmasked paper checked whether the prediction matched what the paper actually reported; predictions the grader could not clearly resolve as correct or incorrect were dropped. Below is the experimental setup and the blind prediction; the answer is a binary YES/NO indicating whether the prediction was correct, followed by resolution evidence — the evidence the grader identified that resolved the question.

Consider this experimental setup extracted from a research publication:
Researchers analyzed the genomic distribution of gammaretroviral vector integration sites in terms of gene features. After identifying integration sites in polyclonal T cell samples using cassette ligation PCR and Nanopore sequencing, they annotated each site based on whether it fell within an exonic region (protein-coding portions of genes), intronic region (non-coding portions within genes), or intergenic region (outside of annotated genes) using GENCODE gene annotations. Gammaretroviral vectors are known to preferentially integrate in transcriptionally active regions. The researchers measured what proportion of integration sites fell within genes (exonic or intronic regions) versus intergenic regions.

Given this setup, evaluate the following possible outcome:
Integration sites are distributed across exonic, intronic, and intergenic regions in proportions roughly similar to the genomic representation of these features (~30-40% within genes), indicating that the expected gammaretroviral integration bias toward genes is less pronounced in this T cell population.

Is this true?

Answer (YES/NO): NO